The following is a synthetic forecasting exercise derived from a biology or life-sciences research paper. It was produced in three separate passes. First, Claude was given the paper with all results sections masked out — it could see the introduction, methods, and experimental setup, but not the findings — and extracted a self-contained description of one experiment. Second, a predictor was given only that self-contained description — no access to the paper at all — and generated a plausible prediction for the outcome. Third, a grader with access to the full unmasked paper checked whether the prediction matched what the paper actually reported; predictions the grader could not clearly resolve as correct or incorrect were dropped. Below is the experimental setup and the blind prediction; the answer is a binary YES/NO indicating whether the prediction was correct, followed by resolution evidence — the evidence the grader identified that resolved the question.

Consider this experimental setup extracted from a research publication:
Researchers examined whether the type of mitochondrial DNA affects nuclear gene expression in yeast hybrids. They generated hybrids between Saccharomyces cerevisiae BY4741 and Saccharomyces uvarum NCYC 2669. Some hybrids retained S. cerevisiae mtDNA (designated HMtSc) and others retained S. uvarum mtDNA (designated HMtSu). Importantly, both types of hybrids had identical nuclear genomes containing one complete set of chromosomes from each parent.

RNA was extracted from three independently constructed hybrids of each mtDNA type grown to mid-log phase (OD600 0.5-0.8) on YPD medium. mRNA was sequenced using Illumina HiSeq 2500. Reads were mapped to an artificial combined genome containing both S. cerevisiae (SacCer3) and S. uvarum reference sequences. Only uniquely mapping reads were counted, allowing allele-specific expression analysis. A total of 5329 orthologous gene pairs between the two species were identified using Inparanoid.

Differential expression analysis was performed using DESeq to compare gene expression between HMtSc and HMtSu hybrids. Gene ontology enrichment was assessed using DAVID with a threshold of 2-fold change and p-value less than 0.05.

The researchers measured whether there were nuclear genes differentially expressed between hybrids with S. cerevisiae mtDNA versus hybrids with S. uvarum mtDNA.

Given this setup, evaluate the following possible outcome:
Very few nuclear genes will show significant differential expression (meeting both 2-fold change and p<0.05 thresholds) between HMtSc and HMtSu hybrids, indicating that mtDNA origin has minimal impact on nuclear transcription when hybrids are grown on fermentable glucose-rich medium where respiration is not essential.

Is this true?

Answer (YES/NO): NO